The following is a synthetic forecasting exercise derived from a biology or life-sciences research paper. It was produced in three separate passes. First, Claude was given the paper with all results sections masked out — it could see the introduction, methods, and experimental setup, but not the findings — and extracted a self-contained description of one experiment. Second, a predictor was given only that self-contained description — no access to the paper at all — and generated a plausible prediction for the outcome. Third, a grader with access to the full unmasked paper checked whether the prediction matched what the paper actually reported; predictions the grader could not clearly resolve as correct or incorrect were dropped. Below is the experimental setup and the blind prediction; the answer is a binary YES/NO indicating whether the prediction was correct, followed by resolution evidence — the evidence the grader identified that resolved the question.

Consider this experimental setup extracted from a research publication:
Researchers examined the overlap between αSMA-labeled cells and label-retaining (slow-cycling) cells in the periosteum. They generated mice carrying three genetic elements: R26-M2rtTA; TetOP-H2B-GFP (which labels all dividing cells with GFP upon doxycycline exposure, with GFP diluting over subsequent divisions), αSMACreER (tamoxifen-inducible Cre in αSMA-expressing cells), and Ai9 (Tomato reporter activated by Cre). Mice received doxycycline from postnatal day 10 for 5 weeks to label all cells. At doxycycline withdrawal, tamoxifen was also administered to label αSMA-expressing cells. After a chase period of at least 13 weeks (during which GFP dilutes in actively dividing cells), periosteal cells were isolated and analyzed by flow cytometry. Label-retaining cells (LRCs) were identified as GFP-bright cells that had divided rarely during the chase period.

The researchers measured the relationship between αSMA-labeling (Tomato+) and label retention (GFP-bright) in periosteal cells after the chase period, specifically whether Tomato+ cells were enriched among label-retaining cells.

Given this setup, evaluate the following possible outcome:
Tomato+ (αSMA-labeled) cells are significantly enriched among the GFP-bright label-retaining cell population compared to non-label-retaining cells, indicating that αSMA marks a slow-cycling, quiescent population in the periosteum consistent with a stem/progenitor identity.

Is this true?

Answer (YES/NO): YES